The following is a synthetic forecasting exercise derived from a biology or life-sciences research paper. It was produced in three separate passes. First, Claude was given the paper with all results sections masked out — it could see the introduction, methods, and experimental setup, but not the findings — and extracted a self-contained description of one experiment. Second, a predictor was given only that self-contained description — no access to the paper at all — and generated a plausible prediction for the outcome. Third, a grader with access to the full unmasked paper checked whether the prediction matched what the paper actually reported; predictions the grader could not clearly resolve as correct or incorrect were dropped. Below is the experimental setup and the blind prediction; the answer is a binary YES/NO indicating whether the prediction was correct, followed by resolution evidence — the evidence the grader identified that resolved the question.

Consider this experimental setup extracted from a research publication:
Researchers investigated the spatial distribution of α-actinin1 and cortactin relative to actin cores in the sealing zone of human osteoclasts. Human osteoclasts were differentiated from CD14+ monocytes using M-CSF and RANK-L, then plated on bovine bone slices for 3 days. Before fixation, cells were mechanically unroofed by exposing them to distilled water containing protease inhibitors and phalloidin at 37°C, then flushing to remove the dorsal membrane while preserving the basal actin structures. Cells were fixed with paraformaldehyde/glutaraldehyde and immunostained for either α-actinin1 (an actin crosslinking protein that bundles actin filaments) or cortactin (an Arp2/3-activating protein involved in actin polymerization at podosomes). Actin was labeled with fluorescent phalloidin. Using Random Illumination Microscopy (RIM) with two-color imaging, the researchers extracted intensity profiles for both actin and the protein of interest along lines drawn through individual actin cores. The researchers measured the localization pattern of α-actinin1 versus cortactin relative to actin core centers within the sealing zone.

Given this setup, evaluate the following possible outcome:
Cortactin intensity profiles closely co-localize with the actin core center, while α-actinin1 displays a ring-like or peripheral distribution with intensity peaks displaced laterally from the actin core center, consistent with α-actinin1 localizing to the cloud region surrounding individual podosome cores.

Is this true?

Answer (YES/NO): YES